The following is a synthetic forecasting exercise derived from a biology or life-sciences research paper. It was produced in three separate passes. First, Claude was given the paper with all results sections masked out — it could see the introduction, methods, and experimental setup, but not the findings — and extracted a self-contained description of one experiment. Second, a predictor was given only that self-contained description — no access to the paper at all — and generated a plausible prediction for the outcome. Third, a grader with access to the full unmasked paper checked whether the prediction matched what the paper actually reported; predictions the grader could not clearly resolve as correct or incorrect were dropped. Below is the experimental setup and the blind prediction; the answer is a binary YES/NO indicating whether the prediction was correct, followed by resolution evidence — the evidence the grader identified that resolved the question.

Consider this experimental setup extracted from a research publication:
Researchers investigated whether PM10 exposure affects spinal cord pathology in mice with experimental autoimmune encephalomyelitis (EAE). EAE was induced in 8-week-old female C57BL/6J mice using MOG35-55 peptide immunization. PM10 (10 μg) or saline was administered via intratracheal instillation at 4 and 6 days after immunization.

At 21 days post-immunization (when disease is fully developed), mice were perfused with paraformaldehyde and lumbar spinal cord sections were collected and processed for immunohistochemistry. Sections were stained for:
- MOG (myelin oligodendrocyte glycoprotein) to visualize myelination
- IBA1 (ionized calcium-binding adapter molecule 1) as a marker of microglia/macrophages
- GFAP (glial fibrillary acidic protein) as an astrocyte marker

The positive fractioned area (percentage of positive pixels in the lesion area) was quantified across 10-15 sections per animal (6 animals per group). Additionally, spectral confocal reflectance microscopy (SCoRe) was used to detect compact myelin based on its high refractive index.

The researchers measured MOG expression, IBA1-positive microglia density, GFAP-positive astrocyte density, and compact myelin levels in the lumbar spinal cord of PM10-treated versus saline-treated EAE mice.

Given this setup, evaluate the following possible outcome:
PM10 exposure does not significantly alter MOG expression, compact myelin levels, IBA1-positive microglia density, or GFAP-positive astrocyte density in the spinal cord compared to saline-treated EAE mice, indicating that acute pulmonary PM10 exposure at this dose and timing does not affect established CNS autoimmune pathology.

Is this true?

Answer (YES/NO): YES